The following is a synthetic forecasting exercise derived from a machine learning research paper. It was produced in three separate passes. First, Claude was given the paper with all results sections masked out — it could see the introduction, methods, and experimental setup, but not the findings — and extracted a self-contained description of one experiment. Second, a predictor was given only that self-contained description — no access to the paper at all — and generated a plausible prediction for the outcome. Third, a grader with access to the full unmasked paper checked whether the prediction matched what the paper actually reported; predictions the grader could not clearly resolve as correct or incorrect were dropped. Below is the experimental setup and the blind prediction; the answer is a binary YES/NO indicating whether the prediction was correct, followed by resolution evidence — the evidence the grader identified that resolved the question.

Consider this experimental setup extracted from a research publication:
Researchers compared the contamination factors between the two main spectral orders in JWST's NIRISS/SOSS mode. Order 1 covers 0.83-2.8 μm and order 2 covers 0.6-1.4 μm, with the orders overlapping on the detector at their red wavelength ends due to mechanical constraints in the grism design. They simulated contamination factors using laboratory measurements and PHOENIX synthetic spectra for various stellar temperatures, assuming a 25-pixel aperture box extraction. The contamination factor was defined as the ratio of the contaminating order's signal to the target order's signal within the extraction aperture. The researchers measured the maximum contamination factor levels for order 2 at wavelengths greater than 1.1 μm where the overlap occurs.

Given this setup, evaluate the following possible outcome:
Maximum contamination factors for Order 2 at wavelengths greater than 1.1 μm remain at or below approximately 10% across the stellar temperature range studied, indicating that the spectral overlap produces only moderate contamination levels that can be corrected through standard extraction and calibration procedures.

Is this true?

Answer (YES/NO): NO